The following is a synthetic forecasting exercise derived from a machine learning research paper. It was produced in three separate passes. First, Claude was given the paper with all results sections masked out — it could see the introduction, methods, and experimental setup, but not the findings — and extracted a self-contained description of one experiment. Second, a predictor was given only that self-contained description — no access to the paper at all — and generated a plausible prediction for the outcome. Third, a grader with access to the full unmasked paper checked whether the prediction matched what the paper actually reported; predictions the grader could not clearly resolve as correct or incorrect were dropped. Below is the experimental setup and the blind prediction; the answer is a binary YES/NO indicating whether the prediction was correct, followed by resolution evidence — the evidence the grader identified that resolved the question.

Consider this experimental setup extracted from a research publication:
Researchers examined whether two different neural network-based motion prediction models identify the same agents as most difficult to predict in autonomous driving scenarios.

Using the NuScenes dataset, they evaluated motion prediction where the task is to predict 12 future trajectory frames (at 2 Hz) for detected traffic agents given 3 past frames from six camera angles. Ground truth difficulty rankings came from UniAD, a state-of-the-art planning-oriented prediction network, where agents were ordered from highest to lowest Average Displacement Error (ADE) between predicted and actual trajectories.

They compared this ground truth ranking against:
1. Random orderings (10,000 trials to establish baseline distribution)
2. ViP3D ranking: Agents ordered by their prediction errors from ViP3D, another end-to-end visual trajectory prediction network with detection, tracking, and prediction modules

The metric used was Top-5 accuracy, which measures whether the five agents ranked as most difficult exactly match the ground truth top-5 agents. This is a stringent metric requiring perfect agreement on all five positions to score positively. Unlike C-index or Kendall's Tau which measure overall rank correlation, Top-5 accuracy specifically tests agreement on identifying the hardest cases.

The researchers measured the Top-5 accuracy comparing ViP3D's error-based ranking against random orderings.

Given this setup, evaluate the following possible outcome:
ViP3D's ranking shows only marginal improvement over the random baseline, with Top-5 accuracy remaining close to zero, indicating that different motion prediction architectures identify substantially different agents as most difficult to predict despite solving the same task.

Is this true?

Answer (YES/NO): NO